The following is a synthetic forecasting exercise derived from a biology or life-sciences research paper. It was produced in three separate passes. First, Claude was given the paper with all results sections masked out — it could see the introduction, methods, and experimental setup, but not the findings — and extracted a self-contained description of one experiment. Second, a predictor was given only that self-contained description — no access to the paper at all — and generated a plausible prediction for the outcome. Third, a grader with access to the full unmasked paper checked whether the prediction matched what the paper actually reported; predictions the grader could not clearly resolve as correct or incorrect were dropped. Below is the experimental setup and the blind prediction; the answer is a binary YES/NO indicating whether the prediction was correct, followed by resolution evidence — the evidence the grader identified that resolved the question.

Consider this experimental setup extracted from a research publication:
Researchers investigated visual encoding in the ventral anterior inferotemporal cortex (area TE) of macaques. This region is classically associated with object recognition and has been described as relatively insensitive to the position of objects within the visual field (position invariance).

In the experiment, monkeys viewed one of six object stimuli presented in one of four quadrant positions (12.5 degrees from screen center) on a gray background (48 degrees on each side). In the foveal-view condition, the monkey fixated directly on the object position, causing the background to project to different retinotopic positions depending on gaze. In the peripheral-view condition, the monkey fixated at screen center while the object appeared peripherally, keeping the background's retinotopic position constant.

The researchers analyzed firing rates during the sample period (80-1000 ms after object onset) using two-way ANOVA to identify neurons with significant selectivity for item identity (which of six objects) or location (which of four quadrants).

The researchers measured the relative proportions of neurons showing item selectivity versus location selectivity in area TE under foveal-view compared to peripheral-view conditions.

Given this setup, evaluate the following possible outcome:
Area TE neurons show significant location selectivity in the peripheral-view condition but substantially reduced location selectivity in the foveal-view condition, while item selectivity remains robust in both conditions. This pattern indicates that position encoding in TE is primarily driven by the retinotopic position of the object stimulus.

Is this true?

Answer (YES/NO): NO